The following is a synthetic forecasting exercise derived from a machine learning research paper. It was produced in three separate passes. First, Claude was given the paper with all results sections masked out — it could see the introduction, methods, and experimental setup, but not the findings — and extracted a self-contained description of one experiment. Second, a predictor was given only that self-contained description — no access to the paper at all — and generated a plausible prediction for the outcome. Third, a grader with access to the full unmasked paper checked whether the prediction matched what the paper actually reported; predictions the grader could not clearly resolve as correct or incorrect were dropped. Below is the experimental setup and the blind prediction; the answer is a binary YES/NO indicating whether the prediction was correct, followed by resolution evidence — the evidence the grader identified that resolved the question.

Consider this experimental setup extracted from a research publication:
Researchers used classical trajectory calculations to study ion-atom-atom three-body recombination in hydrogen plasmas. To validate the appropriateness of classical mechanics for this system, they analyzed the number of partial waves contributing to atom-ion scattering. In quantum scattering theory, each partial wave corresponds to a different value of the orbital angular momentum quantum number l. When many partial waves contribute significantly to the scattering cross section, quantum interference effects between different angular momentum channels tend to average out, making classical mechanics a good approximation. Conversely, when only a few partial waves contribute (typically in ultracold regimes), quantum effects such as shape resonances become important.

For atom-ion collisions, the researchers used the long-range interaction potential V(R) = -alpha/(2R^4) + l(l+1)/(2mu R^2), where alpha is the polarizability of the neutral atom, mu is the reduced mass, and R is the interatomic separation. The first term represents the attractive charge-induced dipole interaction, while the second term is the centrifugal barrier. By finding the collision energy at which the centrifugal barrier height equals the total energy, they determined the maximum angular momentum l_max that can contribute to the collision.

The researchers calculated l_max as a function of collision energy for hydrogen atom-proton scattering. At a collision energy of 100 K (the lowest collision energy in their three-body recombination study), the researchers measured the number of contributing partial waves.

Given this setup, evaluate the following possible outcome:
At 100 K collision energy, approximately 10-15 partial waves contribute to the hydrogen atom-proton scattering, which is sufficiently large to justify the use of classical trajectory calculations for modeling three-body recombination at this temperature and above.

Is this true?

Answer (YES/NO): YES